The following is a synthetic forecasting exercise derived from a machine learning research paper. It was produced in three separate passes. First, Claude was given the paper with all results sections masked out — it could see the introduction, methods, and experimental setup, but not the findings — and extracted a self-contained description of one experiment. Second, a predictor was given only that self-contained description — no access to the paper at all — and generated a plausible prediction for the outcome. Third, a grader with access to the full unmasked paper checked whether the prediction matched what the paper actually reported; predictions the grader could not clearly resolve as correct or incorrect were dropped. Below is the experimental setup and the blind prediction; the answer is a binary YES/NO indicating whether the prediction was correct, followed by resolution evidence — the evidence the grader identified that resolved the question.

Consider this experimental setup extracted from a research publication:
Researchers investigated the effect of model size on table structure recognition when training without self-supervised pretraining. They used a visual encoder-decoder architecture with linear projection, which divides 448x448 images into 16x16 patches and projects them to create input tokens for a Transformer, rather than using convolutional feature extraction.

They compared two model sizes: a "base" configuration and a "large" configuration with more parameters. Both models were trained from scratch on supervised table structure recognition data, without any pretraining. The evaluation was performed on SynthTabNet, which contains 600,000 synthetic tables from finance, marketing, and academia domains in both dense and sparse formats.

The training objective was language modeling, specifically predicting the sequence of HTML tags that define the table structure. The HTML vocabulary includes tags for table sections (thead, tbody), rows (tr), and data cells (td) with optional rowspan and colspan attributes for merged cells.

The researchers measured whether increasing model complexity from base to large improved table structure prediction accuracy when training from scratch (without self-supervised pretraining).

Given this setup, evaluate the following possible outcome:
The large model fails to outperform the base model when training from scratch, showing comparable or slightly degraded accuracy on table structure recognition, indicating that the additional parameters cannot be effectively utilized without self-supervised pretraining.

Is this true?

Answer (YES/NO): NO